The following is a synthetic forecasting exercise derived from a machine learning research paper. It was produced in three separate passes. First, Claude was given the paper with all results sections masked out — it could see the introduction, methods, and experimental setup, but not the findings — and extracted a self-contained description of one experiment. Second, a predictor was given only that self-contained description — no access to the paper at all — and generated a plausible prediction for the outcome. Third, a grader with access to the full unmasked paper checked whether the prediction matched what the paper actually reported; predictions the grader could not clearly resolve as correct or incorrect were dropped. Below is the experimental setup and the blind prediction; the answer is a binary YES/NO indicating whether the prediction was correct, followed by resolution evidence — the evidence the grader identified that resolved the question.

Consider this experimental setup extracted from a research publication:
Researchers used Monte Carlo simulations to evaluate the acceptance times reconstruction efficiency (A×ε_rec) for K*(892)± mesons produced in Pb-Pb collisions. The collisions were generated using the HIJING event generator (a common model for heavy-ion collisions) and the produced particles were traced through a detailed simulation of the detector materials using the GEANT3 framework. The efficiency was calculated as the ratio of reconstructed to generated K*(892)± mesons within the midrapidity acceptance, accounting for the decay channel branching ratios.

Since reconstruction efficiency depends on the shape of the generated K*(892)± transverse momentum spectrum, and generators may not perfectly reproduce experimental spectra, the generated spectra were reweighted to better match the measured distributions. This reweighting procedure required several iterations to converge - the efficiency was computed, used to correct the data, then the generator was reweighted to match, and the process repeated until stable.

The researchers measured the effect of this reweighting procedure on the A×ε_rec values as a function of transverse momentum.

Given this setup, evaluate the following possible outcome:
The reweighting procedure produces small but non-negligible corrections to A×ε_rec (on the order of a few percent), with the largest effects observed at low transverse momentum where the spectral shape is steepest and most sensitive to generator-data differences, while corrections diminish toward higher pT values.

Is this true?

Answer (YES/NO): YES